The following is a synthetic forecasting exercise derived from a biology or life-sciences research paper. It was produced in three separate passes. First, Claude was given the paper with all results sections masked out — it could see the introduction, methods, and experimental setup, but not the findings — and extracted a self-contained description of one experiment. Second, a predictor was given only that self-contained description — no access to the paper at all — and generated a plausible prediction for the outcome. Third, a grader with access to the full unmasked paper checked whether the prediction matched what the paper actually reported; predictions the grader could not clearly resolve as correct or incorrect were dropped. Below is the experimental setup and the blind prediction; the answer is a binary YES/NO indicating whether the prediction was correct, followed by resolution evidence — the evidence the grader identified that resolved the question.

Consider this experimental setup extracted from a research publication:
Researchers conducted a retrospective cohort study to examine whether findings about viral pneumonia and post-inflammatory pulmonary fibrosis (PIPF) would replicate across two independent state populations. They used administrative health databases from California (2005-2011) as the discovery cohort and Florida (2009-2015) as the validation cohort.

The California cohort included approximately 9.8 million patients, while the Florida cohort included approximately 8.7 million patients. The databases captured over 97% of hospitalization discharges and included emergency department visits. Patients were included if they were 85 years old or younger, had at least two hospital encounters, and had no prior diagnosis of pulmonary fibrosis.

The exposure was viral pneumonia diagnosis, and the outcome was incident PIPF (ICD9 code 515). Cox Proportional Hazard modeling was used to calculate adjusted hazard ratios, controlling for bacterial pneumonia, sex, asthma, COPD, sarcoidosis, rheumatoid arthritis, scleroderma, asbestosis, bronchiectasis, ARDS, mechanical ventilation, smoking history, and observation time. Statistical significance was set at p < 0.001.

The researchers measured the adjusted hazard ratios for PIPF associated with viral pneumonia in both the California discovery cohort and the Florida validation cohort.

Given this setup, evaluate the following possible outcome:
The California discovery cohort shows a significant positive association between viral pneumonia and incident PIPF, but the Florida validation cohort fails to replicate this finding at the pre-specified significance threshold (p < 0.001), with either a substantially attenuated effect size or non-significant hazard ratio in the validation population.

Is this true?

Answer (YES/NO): NO